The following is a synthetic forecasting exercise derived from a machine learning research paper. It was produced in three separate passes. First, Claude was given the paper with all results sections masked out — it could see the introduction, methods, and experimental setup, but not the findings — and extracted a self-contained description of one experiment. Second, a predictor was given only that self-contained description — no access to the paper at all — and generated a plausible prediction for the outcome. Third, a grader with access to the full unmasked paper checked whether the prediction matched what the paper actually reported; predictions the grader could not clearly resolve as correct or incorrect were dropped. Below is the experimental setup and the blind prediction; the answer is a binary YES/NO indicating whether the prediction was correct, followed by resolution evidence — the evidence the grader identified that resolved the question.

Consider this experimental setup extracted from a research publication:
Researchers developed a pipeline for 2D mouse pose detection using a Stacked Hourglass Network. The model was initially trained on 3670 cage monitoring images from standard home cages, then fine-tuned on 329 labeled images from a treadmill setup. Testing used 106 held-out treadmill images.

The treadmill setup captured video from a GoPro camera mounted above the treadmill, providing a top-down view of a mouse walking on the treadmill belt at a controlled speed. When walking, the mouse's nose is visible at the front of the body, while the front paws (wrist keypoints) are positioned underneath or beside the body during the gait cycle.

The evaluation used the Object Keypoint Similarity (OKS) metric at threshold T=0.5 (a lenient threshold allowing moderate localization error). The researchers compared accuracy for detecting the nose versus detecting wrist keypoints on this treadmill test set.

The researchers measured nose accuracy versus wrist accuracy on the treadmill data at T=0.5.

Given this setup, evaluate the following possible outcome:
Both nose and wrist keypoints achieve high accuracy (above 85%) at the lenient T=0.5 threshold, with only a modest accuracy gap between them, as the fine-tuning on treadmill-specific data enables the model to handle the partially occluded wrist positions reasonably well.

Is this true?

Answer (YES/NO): NO